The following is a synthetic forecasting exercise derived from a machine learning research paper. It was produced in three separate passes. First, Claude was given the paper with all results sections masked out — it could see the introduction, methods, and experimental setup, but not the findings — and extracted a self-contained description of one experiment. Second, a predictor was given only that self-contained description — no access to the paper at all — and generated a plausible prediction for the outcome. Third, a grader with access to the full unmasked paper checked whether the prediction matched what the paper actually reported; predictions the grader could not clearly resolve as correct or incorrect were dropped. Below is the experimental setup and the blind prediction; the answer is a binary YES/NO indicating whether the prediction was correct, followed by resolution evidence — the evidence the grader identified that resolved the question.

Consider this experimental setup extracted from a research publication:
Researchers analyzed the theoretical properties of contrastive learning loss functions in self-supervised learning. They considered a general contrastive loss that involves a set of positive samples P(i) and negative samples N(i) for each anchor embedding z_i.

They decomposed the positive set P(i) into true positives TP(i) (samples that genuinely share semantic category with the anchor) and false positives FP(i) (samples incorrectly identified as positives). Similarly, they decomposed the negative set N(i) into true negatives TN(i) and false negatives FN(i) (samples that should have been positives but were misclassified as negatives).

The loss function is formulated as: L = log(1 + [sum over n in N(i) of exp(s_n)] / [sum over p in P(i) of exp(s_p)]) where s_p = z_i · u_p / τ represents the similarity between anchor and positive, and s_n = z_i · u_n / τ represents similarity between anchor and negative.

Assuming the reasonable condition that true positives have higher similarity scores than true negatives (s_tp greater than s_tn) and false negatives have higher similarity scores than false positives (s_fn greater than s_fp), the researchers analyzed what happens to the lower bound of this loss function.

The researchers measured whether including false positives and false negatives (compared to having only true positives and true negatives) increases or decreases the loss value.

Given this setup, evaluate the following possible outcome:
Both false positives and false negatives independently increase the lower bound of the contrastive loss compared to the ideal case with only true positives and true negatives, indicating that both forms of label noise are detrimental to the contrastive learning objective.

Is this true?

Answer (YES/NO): NO